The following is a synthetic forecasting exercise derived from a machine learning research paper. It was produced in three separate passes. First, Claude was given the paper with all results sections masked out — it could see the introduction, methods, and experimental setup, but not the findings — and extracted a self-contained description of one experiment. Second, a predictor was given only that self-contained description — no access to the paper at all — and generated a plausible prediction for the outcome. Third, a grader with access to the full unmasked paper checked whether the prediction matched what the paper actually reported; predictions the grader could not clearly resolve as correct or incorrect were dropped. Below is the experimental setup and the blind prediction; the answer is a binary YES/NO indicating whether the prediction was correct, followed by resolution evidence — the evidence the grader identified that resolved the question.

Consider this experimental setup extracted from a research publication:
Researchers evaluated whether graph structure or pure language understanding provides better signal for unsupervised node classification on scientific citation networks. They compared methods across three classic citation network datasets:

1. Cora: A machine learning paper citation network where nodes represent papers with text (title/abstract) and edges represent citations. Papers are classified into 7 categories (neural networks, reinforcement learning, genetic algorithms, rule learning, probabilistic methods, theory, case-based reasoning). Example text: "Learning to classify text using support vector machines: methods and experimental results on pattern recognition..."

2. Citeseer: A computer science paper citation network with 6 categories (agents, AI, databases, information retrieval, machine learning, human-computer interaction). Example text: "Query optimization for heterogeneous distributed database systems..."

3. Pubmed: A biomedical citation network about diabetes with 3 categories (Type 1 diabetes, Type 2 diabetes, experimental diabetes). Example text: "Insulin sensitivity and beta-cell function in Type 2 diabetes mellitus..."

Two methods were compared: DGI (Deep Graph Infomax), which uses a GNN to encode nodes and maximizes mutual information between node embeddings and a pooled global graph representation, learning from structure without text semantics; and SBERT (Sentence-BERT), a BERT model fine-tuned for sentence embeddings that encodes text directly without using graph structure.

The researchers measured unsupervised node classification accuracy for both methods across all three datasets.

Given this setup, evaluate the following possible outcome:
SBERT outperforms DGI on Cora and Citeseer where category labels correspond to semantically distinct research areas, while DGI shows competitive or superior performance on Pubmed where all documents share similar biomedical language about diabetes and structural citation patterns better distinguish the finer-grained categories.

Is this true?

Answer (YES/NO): NO